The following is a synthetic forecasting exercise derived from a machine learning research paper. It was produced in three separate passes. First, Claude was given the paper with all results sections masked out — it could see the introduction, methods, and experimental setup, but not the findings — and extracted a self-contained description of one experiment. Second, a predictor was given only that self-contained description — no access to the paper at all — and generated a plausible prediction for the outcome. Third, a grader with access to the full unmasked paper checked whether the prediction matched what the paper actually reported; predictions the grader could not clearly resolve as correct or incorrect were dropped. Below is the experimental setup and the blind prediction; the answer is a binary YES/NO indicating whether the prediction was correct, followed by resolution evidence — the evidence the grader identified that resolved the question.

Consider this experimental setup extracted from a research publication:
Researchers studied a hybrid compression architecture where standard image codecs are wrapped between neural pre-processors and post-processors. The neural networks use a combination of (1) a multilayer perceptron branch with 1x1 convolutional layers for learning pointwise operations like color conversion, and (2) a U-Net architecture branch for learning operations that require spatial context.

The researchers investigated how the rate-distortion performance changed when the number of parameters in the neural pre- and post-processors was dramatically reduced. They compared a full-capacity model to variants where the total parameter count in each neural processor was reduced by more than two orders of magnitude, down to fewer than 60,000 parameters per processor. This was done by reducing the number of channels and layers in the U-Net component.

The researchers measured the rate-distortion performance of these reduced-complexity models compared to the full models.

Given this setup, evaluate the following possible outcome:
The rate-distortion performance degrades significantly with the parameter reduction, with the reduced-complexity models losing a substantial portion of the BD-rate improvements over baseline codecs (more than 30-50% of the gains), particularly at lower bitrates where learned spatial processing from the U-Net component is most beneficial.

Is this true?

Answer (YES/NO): NO